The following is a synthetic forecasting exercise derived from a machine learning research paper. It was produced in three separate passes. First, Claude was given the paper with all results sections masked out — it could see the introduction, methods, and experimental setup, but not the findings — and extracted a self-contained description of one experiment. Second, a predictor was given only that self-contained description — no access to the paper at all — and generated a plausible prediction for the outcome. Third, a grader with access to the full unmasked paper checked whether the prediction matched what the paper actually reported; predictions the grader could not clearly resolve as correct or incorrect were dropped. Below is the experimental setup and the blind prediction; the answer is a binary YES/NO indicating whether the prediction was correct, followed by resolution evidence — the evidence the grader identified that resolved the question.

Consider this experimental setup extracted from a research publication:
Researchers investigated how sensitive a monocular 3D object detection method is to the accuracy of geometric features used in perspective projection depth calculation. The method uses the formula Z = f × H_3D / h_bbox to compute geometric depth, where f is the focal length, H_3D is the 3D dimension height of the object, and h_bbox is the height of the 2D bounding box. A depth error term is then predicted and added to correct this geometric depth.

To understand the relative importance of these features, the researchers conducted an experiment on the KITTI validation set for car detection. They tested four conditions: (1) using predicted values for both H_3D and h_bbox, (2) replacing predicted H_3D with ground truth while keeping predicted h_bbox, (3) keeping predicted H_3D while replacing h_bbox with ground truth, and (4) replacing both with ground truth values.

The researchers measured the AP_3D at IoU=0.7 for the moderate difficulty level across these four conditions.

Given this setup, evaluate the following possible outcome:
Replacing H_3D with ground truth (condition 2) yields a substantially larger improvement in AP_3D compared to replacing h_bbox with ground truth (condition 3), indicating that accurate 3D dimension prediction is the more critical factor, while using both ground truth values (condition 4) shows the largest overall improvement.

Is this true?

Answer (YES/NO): YES